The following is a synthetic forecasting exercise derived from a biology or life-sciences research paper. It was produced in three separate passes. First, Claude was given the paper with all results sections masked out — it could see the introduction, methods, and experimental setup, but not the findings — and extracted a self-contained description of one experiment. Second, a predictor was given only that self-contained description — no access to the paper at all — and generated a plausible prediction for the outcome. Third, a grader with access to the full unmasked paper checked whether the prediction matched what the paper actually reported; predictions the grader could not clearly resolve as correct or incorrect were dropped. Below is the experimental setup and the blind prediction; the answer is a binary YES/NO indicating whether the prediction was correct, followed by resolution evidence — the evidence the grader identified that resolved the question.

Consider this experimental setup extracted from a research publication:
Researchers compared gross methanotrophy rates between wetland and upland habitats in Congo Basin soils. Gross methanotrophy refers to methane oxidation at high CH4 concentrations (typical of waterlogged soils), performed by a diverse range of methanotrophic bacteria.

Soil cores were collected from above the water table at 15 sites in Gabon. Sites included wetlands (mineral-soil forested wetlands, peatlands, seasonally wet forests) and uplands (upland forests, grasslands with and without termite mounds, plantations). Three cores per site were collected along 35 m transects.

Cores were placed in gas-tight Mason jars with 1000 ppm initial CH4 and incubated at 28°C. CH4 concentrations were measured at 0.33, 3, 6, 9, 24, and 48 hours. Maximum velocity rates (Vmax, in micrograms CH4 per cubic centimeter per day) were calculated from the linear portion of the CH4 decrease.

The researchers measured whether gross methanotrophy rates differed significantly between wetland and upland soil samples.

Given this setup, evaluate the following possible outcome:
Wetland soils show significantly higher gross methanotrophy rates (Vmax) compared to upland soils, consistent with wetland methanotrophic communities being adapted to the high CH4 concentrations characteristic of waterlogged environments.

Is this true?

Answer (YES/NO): YES